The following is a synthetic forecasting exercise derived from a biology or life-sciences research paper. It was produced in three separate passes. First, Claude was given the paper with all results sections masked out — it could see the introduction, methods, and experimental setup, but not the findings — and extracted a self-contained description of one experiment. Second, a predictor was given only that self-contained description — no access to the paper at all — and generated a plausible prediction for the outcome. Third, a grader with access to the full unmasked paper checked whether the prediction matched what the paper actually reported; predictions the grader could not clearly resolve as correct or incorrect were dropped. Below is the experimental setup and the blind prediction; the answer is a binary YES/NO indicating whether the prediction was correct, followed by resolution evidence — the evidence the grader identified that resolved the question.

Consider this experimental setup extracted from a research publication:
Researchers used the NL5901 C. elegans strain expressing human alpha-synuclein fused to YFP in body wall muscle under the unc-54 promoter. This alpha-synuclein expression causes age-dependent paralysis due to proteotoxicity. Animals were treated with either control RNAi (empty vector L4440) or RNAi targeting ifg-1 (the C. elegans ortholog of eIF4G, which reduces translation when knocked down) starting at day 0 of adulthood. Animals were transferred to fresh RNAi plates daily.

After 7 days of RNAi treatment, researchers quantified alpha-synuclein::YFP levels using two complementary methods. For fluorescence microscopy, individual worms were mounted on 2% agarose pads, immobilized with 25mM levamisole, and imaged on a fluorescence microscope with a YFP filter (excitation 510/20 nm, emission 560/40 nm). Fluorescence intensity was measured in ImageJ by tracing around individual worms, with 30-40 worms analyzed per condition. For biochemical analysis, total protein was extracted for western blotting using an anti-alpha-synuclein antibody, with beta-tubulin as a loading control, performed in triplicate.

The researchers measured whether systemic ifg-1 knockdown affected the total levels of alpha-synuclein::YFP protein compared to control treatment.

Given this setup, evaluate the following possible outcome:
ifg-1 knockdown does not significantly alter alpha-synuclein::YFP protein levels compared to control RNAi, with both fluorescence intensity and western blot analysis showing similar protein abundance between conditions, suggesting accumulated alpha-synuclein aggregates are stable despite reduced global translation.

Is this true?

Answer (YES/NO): NO